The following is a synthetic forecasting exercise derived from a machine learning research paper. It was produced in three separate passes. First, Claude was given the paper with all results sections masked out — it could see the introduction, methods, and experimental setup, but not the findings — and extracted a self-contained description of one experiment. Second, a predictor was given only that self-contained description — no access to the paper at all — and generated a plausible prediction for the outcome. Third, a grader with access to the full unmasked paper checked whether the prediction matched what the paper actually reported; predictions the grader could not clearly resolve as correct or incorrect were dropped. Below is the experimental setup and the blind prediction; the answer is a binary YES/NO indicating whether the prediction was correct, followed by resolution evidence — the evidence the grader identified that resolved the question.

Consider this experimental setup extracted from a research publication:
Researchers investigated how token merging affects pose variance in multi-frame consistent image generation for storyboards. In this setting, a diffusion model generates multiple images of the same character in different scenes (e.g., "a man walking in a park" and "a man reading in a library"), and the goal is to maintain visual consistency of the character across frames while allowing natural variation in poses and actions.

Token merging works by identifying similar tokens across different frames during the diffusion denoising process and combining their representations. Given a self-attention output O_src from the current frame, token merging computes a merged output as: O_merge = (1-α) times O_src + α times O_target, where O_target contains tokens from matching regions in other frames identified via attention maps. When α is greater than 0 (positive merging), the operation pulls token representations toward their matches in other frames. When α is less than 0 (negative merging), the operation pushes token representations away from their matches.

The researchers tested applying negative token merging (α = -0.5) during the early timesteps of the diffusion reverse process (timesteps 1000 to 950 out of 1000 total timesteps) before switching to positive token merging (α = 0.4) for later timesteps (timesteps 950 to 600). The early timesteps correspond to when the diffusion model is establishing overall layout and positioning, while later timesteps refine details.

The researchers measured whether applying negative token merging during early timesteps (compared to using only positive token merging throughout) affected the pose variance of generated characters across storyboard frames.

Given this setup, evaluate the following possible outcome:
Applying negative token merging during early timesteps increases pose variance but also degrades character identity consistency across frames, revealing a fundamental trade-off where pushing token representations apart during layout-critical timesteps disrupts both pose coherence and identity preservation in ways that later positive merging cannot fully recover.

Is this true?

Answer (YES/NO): NO